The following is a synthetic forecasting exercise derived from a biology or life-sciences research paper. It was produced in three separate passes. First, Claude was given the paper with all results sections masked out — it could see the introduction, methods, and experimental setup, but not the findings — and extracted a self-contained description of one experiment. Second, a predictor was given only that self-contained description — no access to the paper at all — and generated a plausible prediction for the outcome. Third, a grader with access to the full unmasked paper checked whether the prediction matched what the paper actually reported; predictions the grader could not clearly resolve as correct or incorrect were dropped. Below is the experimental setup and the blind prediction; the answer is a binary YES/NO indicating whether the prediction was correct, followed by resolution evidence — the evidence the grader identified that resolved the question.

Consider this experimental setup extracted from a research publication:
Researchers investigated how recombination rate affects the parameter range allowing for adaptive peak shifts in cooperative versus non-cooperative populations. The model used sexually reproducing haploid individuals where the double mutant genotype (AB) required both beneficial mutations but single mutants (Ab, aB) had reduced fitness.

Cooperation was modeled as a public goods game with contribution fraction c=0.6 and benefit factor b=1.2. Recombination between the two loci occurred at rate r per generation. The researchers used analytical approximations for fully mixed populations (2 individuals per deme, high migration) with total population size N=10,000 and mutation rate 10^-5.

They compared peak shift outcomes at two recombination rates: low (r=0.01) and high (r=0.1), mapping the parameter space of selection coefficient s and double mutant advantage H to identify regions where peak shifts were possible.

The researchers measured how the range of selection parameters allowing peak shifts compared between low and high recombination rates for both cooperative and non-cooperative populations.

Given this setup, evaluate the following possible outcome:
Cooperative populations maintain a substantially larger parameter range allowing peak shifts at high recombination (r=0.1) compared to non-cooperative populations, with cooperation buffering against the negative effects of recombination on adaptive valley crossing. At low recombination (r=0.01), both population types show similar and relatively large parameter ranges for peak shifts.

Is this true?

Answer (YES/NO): NO